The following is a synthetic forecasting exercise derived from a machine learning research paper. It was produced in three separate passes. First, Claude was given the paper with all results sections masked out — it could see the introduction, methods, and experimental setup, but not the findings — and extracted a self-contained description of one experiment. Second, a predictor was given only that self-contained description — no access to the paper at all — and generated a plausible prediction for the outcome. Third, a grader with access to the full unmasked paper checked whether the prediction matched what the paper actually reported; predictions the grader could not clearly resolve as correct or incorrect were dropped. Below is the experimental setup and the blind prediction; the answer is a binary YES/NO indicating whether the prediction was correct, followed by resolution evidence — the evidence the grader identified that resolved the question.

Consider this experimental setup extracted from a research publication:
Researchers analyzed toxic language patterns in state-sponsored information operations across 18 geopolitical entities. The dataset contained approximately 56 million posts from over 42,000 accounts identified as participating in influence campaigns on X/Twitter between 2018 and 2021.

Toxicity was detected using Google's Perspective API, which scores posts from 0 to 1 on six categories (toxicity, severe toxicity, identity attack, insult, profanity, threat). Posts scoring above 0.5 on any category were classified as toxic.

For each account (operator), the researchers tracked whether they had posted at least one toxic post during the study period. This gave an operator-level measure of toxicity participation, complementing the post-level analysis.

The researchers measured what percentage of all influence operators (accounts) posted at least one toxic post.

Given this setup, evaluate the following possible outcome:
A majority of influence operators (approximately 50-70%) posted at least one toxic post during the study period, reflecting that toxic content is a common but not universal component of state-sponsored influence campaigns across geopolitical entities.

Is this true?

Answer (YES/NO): NO